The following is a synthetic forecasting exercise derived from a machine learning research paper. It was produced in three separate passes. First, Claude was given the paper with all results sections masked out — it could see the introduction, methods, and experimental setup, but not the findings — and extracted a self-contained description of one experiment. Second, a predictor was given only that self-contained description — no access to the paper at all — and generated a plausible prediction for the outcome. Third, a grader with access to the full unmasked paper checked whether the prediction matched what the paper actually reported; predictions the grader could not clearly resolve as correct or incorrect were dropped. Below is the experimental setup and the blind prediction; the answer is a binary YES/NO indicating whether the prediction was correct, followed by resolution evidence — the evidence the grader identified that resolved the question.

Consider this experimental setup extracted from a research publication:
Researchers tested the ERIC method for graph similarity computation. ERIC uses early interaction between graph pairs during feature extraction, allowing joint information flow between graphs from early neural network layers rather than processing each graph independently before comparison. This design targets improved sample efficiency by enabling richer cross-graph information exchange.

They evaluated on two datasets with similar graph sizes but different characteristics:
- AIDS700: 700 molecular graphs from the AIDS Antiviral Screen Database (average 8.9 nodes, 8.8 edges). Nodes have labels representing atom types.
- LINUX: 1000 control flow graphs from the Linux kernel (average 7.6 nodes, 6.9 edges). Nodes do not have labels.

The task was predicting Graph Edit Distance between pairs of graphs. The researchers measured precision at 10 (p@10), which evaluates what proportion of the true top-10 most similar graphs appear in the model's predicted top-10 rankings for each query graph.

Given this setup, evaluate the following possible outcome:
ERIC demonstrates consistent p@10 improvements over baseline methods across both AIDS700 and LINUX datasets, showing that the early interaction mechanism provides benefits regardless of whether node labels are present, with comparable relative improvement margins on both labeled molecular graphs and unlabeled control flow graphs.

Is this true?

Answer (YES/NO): NO